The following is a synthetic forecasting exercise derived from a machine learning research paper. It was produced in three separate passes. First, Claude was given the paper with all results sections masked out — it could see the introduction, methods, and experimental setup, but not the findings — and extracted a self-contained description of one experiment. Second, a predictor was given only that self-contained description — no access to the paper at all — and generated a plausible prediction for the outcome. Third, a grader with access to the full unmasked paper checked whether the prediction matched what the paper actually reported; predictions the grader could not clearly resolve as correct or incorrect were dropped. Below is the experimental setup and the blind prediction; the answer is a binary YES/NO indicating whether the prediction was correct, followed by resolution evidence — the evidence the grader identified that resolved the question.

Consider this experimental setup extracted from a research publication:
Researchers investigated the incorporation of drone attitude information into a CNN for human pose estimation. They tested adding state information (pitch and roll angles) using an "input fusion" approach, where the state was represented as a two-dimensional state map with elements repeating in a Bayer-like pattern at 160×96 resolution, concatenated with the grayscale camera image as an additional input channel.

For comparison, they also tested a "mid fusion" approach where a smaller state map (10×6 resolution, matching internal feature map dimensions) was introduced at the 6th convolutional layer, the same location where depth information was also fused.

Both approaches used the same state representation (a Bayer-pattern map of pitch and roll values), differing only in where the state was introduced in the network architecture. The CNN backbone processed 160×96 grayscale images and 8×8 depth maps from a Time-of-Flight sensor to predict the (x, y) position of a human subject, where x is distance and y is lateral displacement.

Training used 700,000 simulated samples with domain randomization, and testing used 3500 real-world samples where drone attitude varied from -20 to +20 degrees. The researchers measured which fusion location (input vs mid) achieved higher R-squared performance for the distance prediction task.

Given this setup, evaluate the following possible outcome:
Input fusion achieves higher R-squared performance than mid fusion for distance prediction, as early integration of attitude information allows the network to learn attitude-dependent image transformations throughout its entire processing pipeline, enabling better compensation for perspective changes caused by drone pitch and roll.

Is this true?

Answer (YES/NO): YES